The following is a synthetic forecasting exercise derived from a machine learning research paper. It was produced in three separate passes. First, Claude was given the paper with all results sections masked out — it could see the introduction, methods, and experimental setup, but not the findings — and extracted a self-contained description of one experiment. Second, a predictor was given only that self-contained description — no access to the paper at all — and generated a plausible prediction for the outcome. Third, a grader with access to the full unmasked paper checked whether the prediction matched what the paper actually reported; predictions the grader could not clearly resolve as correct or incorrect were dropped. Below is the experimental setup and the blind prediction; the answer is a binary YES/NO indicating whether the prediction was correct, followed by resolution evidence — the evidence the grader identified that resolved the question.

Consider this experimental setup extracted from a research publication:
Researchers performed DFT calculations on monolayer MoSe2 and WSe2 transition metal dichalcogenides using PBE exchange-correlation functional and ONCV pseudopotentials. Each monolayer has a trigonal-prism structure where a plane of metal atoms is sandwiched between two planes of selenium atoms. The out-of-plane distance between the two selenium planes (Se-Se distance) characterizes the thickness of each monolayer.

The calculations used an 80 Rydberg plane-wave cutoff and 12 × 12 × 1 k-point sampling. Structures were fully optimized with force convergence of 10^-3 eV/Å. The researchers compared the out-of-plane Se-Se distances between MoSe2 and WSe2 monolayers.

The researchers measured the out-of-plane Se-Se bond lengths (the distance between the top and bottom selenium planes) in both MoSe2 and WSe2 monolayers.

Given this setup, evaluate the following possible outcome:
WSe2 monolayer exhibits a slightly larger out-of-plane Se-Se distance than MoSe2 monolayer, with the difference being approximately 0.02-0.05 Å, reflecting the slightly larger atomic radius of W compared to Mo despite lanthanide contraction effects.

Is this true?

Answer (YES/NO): YES